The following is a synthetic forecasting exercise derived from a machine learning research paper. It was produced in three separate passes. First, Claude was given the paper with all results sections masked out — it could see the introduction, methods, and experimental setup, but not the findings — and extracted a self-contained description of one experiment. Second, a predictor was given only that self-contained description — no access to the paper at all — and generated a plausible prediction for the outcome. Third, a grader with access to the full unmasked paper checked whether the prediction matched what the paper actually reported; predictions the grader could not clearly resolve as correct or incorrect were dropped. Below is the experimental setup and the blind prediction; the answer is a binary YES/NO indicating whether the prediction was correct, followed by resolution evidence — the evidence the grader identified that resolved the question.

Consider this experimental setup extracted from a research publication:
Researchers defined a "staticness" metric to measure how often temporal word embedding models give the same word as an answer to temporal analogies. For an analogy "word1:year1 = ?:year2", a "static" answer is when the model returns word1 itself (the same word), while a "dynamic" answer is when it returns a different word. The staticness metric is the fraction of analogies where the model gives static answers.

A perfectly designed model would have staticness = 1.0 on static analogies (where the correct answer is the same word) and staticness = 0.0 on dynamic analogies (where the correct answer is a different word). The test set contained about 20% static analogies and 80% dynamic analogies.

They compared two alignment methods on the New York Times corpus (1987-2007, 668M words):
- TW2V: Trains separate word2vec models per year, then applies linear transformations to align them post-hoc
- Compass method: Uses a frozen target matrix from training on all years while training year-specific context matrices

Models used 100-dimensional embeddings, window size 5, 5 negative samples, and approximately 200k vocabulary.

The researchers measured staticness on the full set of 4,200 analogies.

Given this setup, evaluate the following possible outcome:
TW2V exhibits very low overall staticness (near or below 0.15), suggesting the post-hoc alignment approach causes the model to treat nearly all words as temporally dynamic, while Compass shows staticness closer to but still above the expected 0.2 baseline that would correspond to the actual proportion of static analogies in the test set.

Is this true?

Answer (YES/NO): NO